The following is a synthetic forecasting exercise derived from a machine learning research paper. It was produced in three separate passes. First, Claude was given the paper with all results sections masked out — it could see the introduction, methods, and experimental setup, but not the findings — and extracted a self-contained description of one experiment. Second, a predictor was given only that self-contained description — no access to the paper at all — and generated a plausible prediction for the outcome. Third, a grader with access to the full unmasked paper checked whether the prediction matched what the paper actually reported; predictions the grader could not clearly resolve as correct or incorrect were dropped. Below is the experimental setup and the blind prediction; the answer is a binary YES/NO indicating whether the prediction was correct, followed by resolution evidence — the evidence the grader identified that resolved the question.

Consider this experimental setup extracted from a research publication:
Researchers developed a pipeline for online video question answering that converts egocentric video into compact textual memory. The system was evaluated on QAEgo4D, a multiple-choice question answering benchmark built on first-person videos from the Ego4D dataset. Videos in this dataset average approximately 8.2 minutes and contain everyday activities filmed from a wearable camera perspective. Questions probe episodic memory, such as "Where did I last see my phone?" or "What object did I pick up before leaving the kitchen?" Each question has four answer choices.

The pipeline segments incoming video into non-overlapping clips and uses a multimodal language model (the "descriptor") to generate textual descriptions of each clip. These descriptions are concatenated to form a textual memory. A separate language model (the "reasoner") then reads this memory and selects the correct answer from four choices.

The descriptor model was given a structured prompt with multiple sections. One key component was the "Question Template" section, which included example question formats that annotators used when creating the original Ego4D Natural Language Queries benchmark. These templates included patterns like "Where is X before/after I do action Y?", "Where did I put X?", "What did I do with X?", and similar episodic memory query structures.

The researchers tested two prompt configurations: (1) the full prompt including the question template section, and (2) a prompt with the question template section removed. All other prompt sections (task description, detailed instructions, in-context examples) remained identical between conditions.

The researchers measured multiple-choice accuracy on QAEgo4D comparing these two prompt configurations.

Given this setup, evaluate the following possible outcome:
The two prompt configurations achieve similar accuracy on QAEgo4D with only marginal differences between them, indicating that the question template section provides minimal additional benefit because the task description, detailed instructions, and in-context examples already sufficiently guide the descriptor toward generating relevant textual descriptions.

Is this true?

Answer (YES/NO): NO